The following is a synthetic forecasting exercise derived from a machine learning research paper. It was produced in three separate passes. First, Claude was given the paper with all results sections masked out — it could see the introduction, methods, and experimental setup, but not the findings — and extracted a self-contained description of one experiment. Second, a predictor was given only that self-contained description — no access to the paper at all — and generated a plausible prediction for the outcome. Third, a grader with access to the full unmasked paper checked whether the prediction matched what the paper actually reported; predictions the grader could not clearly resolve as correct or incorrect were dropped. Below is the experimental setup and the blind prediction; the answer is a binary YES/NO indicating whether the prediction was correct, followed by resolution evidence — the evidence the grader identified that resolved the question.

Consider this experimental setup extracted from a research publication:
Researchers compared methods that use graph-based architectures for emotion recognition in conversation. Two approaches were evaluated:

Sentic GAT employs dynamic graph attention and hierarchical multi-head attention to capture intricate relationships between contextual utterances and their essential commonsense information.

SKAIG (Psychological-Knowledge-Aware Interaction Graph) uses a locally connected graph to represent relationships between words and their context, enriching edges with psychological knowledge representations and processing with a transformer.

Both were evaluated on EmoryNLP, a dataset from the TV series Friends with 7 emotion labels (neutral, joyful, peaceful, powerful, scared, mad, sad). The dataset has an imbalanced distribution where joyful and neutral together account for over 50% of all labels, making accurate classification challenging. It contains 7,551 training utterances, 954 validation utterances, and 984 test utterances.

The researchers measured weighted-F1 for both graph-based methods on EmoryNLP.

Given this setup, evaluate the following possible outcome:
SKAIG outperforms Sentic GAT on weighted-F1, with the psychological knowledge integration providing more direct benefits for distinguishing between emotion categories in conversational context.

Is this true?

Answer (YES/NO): YES